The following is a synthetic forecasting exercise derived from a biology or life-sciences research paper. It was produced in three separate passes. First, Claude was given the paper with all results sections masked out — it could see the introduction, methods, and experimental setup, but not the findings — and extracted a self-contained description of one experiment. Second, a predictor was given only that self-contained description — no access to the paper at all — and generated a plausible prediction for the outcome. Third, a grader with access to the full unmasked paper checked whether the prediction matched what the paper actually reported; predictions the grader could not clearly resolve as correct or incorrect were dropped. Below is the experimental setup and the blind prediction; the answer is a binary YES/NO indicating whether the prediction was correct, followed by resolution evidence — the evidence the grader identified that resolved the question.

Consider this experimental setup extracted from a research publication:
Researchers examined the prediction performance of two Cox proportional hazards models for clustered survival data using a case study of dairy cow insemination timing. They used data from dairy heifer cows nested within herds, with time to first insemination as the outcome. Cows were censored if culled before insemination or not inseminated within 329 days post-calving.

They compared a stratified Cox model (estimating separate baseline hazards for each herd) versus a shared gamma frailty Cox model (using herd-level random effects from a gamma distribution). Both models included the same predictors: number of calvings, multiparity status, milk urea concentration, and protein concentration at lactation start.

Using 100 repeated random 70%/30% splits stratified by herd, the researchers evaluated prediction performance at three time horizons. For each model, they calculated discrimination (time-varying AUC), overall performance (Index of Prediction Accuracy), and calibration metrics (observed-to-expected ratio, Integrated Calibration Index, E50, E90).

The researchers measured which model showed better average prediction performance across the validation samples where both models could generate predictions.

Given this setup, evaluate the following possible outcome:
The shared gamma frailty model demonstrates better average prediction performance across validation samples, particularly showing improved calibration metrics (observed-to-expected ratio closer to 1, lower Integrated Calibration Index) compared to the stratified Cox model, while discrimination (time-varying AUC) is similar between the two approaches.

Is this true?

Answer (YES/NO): NO